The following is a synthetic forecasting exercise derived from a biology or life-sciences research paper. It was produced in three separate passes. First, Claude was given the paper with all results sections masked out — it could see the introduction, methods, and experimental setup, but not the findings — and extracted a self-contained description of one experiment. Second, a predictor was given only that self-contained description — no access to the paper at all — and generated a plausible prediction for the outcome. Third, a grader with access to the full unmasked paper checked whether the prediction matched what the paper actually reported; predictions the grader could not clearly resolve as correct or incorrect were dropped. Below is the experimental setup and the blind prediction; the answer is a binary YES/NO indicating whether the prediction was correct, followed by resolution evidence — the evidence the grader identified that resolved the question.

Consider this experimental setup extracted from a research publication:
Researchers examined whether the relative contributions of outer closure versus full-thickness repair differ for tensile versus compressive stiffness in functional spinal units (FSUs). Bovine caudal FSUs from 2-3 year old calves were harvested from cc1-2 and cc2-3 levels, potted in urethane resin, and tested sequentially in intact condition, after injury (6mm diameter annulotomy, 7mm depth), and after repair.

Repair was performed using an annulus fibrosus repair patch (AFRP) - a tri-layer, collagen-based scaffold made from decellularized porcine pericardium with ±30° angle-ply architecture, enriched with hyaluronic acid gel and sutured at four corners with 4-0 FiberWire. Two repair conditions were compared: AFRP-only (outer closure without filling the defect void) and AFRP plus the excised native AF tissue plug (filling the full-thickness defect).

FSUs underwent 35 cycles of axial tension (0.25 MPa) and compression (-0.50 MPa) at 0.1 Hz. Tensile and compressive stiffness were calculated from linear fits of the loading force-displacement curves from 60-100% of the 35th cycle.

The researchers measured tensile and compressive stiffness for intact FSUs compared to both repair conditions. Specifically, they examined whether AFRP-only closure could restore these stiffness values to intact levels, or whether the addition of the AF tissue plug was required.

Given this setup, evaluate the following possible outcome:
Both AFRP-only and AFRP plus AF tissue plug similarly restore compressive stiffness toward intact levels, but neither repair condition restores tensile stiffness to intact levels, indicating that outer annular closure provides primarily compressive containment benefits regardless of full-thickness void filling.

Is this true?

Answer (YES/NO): NO